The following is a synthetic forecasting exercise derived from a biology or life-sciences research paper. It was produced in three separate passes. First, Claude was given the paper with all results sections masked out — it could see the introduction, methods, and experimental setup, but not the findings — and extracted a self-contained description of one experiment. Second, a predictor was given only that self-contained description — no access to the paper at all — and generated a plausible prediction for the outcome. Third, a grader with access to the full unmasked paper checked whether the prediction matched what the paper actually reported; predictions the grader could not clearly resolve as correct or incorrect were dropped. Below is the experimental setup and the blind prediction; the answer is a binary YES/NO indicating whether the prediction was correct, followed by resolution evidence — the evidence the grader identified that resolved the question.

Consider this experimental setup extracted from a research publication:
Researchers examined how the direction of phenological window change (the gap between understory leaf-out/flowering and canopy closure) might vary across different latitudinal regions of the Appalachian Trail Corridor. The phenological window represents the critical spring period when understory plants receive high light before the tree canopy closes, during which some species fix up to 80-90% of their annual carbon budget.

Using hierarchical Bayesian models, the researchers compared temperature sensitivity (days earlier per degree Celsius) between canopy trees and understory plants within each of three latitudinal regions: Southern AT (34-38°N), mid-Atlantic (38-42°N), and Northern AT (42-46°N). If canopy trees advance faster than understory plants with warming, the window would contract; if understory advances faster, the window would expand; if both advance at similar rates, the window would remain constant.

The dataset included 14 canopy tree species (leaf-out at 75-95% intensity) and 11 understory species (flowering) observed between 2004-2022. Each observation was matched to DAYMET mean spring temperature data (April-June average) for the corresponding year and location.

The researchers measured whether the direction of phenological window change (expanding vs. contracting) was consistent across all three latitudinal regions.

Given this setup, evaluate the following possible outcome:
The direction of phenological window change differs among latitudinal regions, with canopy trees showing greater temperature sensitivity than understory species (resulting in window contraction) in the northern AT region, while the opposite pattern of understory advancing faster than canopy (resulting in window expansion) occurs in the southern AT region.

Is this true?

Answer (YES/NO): NO